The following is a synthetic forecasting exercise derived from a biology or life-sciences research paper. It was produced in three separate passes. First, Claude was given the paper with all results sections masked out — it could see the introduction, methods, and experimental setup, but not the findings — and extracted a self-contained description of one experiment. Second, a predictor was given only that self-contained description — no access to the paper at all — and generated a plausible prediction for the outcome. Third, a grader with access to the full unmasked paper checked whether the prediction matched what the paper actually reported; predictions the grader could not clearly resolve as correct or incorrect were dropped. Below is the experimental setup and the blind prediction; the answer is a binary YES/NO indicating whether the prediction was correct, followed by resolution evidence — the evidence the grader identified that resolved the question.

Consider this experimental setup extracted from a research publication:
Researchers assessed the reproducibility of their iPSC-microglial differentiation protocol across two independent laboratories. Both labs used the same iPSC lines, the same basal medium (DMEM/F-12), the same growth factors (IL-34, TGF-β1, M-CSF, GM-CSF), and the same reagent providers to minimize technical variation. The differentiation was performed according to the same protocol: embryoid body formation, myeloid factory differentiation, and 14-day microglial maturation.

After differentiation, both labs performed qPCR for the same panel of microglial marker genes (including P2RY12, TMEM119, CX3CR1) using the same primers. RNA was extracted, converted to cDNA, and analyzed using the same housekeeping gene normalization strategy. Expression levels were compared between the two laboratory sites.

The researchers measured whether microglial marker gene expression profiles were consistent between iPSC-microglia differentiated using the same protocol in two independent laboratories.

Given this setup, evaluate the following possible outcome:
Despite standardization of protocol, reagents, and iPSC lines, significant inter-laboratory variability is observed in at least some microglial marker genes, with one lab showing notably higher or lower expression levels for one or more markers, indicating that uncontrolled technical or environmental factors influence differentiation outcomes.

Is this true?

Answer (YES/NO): NO